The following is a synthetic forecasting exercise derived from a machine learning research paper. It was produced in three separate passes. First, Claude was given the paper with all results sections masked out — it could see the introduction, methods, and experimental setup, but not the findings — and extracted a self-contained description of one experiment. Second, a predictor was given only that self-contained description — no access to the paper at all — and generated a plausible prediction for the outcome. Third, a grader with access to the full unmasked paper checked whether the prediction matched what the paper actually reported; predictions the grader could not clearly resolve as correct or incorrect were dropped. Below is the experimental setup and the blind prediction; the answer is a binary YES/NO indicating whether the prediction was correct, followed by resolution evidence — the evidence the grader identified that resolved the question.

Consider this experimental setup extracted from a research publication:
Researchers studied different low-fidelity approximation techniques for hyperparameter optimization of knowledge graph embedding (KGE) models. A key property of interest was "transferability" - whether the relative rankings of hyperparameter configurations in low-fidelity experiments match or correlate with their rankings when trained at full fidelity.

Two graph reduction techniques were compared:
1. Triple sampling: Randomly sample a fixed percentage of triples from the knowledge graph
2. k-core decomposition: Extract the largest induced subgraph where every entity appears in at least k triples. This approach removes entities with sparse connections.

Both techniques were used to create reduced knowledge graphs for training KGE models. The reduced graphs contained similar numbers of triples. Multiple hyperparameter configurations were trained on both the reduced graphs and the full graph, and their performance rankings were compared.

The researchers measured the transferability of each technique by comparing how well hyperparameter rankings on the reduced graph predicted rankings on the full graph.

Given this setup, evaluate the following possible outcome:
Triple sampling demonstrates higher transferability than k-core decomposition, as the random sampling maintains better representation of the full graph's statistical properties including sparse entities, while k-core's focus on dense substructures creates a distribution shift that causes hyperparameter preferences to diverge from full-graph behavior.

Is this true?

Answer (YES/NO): NO